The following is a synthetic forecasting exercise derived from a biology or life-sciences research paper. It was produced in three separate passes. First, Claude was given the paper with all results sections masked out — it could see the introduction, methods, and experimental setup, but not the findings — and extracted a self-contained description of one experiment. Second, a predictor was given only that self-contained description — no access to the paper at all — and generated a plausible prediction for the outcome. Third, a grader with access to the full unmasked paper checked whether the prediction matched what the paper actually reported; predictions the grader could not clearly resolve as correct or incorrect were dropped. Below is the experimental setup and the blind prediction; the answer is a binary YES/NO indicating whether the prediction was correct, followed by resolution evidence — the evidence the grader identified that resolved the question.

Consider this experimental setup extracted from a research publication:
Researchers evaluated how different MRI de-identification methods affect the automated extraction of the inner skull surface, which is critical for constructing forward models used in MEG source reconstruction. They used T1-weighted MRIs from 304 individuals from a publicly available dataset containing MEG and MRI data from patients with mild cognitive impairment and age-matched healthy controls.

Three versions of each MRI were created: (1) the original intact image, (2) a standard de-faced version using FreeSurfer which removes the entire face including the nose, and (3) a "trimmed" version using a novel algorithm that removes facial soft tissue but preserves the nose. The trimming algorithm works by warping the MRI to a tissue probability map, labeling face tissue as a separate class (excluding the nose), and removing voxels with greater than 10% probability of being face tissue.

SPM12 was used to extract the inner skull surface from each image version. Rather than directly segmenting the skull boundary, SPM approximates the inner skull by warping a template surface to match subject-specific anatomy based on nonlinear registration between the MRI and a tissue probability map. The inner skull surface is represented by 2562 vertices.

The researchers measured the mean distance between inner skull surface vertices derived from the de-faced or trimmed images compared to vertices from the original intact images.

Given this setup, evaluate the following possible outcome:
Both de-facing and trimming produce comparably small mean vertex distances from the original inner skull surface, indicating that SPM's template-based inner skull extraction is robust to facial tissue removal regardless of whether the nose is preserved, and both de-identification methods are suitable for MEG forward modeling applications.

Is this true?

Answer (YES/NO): NO